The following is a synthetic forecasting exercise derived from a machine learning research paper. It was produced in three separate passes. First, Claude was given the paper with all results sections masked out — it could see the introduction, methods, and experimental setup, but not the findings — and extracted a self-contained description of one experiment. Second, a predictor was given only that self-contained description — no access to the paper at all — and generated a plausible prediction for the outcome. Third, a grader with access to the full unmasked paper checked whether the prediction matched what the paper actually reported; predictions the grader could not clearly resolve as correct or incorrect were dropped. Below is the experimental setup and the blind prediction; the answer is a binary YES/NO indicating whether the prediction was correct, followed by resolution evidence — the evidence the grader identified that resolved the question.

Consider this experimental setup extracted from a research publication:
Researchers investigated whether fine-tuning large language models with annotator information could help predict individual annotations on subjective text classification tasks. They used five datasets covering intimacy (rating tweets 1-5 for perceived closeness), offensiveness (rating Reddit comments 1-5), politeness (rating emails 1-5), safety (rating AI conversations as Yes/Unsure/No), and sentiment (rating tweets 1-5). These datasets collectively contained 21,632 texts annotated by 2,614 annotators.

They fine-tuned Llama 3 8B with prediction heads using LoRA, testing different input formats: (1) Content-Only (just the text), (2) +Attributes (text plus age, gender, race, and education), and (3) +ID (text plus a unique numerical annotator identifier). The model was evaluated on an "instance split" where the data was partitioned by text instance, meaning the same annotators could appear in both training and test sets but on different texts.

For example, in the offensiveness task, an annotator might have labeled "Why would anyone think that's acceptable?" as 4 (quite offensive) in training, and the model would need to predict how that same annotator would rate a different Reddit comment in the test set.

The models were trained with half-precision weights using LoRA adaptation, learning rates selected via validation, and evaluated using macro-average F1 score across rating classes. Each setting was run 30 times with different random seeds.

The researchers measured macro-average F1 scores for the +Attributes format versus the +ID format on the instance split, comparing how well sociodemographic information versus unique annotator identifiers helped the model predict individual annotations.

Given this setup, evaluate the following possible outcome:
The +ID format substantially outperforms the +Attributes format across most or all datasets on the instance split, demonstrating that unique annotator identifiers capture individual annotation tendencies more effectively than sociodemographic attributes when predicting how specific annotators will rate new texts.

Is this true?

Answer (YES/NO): YES